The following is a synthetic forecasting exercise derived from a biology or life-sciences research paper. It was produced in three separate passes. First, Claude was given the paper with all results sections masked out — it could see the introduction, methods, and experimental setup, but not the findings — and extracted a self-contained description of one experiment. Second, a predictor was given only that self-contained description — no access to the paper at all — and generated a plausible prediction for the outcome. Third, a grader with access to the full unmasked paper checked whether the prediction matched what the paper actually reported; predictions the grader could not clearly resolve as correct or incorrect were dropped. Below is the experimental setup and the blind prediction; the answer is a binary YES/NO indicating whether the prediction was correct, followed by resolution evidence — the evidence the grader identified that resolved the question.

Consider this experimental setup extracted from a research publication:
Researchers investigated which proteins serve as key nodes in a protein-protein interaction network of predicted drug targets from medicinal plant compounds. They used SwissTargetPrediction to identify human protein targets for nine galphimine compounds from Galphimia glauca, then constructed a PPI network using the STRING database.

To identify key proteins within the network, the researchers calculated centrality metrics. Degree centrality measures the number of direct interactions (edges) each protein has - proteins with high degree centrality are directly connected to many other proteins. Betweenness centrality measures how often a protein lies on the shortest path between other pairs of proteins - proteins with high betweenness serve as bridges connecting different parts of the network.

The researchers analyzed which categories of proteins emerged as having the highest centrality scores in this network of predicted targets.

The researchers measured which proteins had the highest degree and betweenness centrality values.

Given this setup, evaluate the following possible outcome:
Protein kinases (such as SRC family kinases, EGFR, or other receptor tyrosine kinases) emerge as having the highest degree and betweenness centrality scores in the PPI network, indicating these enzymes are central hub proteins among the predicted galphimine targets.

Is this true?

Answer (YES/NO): YES